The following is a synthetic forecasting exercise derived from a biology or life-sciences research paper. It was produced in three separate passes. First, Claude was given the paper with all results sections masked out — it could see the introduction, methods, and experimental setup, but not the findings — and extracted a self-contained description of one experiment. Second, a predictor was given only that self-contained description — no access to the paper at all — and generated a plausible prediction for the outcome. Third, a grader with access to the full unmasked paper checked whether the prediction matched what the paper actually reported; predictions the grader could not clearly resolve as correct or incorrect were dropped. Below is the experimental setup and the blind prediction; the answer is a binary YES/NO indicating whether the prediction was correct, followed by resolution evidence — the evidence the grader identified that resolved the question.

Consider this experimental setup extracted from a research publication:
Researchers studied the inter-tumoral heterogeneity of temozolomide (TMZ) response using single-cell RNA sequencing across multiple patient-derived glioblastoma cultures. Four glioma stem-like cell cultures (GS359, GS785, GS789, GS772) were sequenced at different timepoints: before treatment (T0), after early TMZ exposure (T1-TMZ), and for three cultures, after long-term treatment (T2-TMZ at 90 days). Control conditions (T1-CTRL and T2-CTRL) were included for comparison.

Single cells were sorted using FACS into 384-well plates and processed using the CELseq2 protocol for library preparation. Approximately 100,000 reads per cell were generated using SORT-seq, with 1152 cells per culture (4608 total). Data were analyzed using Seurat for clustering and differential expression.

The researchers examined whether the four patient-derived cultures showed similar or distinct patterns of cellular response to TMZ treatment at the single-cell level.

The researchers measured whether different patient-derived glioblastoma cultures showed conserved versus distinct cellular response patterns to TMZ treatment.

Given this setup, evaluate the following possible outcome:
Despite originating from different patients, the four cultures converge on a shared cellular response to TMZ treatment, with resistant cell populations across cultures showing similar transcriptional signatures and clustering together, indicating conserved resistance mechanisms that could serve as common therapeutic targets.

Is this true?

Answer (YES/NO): NO